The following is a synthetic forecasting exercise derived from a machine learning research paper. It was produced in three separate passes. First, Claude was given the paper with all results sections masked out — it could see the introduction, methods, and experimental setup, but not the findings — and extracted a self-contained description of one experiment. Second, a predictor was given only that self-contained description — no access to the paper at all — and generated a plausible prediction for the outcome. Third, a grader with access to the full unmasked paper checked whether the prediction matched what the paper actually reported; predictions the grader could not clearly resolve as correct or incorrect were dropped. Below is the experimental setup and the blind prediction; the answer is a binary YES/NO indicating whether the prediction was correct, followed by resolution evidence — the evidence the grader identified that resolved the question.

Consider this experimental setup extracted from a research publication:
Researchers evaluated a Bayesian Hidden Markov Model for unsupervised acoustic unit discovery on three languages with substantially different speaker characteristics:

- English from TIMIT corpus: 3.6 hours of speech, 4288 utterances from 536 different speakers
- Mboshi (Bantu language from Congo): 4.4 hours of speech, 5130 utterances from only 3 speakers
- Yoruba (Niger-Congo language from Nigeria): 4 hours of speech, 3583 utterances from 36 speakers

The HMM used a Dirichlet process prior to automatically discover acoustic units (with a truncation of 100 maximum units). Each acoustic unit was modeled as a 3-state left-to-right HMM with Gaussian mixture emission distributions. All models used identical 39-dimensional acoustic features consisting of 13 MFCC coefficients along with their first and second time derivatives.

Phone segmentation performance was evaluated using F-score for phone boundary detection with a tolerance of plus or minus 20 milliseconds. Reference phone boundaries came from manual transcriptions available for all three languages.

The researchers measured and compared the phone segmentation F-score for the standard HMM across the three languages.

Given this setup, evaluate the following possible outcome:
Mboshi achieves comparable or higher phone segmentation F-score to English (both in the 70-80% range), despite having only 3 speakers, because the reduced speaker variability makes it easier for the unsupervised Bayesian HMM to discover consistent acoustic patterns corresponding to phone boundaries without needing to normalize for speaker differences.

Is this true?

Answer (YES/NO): NO